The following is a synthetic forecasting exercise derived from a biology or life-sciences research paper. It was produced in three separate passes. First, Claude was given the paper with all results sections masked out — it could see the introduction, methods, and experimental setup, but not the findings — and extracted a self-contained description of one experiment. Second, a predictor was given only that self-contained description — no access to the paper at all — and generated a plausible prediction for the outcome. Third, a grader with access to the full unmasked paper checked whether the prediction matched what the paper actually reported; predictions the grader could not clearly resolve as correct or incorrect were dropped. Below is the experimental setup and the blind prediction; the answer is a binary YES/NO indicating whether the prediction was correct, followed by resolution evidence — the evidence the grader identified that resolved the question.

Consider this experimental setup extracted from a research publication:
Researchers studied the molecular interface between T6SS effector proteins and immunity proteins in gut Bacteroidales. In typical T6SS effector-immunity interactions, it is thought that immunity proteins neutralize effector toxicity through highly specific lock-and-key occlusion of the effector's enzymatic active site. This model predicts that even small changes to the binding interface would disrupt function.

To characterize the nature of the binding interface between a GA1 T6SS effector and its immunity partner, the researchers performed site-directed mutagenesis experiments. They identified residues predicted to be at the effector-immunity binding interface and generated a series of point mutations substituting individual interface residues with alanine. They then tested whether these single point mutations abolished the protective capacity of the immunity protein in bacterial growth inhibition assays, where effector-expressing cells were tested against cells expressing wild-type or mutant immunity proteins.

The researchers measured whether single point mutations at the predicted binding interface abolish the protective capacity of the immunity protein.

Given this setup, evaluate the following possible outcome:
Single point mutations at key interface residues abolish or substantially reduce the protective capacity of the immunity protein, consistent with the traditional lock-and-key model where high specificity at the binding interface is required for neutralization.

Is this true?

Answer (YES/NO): NO